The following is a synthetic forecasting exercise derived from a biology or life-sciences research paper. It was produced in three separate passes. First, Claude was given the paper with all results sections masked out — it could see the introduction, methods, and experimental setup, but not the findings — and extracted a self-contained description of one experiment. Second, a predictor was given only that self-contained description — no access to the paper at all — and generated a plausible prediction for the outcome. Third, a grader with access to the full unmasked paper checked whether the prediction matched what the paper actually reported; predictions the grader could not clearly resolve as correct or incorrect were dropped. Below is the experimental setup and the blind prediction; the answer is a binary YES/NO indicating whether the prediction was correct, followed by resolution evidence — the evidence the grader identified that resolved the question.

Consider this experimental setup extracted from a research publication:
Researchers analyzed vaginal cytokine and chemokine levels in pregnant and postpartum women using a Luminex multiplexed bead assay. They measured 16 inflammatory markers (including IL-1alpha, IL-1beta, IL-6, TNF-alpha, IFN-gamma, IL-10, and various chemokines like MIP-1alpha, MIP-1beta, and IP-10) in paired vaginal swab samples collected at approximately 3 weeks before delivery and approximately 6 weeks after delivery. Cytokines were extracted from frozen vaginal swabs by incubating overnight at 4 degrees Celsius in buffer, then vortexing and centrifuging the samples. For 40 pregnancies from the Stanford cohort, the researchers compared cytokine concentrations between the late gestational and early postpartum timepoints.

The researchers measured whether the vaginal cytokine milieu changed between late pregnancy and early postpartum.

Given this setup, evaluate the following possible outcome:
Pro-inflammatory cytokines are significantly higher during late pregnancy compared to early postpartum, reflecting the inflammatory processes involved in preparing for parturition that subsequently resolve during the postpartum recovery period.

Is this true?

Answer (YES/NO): NO